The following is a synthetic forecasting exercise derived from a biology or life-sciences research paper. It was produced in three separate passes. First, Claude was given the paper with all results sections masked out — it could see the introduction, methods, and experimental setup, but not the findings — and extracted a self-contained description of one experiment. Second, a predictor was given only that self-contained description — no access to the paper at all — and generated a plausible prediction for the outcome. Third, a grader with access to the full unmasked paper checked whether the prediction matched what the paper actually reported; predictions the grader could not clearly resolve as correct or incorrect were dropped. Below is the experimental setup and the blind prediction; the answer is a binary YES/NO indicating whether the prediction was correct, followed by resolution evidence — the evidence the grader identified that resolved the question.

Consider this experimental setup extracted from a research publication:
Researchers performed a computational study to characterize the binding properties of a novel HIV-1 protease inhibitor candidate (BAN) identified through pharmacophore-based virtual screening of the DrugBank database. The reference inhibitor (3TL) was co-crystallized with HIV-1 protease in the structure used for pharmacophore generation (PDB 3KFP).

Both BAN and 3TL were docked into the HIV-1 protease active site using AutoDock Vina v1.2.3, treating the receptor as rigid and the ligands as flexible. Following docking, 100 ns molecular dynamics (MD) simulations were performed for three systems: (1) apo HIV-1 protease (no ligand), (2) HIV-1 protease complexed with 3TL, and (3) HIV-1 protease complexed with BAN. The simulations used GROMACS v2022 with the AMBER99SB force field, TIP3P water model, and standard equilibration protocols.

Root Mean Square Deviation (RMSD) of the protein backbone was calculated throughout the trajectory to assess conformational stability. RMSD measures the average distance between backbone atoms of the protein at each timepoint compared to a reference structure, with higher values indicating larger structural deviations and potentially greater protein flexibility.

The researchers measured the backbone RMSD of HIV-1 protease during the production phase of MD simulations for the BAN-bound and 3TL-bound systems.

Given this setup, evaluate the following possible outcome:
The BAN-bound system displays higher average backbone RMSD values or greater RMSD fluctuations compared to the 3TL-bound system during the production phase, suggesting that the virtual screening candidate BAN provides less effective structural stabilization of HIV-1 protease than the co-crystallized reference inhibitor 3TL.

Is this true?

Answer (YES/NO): YES